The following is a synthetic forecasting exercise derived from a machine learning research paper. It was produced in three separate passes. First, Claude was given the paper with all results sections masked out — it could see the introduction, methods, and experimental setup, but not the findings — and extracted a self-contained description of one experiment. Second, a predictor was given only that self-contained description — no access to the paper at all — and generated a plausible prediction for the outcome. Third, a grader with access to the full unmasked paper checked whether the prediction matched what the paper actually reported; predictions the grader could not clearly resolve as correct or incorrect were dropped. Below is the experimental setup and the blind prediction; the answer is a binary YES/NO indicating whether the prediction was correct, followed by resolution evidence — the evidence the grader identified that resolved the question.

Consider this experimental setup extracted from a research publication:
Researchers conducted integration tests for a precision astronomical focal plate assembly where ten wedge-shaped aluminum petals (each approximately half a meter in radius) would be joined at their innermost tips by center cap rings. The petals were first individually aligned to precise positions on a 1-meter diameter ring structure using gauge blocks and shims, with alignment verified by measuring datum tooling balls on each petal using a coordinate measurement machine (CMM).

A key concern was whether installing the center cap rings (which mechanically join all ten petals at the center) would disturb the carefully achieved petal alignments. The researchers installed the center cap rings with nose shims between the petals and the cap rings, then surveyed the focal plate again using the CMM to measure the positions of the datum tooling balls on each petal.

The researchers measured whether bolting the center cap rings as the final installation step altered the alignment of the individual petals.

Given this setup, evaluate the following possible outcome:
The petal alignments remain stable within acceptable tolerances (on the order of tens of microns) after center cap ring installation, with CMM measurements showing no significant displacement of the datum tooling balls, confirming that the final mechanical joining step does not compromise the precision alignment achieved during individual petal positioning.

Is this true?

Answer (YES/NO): YES